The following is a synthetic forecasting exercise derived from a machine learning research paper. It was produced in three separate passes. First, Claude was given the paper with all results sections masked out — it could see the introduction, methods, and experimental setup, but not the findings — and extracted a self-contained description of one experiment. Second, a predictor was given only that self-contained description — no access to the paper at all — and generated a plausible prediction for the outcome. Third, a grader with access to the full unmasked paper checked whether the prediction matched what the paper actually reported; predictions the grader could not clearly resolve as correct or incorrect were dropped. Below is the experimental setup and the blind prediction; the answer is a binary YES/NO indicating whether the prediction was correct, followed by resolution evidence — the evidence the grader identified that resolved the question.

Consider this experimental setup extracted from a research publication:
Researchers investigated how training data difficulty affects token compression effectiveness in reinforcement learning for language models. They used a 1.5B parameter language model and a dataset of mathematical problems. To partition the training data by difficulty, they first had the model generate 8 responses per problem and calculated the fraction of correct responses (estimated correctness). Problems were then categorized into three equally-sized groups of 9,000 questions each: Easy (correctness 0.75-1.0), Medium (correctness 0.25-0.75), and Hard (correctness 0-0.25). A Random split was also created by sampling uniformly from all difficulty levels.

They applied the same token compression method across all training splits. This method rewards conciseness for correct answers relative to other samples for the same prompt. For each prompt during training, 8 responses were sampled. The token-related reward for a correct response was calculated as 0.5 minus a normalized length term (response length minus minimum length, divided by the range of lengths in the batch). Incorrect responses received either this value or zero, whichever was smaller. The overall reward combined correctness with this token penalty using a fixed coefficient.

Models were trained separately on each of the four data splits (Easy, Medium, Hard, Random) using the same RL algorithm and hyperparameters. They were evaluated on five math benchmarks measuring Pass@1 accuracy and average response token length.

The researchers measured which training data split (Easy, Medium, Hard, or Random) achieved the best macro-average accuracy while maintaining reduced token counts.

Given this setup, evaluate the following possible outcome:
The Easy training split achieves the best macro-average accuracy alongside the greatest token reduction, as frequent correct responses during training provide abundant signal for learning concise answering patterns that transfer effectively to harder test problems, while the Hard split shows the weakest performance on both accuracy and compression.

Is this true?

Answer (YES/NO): NO